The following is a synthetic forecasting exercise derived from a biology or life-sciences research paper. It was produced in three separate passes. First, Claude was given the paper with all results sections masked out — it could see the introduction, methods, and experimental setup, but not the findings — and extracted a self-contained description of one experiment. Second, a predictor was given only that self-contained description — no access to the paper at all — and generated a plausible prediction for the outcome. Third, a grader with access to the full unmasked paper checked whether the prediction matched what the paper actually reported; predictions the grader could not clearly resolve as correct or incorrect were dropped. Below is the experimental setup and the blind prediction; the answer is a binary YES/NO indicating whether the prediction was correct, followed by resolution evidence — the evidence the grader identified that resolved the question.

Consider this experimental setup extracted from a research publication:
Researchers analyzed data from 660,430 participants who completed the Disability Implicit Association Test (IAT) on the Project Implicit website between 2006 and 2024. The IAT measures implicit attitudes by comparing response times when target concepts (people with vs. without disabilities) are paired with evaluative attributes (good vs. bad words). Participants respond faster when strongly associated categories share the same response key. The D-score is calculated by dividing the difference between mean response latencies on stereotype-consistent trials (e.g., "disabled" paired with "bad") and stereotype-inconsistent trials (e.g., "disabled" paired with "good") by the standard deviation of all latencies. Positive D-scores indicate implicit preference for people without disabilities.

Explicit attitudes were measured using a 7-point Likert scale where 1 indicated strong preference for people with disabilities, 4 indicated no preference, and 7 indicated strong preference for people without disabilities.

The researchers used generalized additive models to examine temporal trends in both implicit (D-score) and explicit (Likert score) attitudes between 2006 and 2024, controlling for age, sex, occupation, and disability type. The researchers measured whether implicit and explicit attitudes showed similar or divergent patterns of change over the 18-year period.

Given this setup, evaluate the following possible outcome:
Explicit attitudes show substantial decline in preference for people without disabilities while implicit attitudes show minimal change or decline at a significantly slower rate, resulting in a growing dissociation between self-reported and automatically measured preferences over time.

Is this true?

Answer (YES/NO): YES